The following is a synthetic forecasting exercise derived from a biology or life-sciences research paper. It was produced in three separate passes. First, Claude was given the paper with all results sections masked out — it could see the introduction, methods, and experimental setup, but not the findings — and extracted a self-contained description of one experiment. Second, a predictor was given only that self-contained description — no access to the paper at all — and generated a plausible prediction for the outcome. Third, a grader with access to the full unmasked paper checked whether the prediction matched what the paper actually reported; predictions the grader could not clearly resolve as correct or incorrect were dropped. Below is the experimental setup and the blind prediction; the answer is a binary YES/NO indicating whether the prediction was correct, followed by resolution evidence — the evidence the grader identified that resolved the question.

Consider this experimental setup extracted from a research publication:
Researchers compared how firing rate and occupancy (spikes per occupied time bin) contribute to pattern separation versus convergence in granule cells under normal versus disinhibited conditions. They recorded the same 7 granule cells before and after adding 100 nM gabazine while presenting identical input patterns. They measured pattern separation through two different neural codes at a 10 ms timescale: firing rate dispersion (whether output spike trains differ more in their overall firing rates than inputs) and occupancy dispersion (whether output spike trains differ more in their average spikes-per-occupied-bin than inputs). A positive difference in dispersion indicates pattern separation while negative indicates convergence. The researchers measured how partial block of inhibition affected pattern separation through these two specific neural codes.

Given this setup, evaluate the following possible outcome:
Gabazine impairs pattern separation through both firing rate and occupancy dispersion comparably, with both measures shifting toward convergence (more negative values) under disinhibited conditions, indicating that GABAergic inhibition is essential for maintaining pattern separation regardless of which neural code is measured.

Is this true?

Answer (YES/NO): NO